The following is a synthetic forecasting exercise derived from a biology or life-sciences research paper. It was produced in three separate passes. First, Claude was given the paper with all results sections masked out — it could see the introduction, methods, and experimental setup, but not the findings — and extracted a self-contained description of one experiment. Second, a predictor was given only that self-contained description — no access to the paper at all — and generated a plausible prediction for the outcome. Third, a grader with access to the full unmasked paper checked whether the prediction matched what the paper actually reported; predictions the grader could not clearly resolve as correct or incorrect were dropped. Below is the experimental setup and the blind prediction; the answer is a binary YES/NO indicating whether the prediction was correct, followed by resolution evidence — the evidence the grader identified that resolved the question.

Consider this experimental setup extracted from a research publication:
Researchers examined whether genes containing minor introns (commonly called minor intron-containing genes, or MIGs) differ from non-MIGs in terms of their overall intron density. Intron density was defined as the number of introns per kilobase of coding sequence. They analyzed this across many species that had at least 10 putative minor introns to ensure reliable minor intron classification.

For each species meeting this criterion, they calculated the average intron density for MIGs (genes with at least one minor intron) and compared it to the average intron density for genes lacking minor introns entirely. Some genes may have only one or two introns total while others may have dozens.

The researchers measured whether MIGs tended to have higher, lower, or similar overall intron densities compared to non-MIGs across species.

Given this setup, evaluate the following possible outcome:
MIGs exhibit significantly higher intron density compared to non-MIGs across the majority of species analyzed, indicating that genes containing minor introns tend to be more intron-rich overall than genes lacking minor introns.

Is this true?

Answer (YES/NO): YES